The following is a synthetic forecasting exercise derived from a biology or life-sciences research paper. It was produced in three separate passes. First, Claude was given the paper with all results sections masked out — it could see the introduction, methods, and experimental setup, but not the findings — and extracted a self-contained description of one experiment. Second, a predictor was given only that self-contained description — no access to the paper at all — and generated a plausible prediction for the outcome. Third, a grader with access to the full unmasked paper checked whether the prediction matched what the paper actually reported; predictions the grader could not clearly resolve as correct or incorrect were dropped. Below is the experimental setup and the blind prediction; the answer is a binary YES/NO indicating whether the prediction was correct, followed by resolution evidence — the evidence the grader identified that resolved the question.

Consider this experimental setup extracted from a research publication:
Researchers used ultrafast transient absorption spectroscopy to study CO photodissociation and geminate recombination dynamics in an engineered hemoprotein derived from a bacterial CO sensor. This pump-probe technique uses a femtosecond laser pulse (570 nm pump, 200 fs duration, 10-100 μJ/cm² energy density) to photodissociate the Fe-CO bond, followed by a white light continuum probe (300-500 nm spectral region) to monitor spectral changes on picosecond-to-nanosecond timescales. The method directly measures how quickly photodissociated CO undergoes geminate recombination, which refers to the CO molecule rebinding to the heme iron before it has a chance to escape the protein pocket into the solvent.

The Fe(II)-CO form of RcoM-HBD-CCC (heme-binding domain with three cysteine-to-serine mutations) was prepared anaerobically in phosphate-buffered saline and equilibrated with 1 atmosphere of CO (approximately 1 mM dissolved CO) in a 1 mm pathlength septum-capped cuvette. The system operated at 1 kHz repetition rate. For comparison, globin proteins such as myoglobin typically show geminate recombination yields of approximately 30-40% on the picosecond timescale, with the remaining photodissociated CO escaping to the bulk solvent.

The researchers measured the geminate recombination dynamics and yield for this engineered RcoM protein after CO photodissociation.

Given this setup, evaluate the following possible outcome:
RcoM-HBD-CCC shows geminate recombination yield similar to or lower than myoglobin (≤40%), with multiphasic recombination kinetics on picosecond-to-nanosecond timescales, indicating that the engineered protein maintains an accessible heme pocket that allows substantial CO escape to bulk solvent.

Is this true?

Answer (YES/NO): NO